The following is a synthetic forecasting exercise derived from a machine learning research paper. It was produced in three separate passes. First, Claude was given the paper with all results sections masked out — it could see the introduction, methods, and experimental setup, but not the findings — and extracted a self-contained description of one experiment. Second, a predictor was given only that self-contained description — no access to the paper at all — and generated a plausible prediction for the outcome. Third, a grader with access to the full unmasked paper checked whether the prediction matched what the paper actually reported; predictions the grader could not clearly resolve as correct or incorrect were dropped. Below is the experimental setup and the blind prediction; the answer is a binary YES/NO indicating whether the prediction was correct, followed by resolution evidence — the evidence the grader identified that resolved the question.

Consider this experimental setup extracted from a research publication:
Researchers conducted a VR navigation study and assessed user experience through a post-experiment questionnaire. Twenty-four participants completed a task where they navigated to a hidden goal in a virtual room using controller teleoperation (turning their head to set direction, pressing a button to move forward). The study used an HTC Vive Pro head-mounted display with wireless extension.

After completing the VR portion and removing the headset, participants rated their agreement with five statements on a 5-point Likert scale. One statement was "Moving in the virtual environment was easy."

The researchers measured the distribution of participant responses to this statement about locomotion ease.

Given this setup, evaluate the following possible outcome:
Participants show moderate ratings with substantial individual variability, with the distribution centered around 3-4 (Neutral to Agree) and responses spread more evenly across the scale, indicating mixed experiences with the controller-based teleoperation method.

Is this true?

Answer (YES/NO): NO